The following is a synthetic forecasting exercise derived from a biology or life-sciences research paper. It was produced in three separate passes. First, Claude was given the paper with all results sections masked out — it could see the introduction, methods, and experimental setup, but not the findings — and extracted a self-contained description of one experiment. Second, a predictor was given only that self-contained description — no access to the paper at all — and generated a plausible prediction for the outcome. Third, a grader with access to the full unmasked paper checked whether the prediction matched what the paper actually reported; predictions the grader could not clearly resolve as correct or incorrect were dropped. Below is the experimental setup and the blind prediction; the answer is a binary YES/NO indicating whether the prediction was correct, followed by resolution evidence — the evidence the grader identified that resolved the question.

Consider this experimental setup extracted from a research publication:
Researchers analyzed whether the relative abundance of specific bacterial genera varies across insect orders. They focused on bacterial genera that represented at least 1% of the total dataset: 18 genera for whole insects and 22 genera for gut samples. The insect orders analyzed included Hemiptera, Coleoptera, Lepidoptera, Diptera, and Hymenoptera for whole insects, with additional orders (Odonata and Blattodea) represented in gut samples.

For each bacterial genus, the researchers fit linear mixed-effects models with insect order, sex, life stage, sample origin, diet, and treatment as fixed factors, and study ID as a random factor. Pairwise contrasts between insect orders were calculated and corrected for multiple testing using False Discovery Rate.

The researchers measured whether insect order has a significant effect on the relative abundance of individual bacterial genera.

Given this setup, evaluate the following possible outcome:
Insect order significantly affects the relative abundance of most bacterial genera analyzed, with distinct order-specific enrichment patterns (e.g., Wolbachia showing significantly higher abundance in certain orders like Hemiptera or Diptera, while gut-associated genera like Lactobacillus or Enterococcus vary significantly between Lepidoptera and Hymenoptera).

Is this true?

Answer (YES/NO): NO